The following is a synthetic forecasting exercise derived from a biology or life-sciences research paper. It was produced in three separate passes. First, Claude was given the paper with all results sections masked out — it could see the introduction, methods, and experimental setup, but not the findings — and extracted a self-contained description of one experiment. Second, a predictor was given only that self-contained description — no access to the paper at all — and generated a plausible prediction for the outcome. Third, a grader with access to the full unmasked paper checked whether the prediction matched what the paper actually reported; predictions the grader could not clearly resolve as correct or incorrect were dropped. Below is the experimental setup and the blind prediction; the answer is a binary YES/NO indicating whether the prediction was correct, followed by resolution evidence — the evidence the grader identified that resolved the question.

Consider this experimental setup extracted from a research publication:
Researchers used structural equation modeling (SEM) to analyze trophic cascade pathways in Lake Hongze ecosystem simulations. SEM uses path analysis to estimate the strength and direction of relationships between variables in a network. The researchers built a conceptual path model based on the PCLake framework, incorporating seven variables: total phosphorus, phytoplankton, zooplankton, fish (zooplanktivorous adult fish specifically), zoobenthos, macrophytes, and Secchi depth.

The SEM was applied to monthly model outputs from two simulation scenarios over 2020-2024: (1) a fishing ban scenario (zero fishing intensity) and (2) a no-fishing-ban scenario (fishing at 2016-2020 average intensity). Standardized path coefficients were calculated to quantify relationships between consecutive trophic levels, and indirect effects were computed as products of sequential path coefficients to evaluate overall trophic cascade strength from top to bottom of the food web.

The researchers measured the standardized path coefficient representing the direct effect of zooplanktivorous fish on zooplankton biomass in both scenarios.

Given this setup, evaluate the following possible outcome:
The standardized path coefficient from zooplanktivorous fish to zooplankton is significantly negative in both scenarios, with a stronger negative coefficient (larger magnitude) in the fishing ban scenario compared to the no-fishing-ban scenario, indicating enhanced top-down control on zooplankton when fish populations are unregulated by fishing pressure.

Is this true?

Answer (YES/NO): NO